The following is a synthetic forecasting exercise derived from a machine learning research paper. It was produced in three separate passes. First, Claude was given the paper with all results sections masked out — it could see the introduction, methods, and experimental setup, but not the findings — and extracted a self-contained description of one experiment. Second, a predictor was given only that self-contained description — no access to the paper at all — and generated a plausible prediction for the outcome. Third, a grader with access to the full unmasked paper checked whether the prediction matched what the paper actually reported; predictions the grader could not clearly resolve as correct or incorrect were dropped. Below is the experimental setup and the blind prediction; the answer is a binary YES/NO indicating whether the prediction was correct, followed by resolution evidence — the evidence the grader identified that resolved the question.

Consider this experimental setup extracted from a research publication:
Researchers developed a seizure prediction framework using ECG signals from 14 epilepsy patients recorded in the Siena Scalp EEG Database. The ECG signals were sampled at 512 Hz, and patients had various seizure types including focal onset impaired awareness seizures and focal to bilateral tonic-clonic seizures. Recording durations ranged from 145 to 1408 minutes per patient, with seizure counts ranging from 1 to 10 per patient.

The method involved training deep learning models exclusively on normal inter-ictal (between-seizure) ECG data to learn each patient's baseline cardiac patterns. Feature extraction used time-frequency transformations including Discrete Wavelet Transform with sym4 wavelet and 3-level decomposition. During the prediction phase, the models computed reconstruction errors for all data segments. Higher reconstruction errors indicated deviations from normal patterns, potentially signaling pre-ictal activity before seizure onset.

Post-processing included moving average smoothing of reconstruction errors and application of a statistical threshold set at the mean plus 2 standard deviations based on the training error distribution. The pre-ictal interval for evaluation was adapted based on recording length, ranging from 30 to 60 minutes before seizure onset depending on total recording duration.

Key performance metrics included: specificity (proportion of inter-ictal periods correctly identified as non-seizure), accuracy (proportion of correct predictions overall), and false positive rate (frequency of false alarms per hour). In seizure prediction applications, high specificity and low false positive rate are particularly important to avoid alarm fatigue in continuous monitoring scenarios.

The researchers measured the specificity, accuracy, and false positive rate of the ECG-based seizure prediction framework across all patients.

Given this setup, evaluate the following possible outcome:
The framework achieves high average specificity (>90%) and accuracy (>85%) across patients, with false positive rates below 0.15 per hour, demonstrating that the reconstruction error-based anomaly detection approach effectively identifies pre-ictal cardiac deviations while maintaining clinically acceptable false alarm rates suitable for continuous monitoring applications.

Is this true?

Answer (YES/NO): NO